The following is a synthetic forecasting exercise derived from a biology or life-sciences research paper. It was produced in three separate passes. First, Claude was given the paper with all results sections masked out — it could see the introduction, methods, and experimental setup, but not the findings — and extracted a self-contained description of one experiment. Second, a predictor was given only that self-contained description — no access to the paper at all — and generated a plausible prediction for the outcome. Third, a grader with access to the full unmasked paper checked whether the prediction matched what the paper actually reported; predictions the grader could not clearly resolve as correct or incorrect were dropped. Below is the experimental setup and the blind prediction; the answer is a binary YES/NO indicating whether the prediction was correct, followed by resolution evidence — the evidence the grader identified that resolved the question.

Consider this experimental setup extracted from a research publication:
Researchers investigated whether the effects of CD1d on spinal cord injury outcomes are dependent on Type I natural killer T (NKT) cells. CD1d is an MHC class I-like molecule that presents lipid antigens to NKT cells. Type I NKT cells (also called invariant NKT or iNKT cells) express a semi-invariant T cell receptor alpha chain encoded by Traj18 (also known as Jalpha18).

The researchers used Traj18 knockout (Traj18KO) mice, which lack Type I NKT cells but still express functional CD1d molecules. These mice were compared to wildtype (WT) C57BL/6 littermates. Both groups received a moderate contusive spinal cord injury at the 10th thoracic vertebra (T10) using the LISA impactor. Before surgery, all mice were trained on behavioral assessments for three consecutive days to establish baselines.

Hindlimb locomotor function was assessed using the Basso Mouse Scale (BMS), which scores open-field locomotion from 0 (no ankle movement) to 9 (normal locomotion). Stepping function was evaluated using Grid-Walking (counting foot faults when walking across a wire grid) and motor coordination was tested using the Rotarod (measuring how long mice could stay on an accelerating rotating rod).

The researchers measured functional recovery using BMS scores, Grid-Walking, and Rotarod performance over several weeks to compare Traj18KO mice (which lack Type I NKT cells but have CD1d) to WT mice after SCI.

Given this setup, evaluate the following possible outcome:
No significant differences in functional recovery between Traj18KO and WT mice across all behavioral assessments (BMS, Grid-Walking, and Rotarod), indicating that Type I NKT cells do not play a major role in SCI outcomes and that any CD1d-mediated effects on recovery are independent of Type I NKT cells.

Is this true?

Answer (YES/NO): NO